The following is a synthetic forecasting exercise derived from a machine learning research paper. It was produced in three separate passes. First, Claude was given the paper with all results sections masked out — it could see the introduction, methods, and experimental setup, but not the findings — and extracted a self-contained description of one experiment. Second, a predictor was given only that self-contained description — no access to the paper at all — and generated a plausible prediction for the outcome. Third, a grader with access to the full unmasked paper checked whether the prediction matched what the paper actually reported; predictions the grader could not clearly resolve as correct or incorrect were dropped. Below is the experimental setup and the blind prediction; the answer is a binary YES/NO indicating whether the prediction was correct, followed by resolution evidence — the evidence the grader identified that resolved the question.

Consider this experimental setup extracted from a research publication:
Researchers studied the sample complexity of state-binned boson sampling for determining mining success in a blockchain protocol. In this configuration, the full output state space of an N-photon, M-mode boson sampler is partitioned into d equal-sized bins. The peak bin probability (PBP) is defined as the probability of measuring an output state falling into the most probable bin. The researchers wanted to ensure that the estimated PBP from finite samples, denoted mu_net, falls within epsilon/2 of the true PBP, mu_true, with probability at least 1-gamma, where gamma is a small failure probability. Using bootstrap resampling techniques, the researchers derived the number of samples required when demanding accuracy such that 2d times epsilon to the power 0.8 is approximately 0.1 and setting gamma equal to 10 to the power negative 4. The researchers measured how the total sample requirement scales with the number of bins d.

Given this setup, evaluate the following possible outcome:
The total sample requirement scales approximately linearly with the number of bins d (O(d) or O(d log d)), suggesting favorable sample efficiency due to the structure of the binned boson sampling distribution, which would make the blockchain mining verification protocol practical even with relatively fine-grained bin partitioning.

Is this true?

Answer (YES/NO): NO